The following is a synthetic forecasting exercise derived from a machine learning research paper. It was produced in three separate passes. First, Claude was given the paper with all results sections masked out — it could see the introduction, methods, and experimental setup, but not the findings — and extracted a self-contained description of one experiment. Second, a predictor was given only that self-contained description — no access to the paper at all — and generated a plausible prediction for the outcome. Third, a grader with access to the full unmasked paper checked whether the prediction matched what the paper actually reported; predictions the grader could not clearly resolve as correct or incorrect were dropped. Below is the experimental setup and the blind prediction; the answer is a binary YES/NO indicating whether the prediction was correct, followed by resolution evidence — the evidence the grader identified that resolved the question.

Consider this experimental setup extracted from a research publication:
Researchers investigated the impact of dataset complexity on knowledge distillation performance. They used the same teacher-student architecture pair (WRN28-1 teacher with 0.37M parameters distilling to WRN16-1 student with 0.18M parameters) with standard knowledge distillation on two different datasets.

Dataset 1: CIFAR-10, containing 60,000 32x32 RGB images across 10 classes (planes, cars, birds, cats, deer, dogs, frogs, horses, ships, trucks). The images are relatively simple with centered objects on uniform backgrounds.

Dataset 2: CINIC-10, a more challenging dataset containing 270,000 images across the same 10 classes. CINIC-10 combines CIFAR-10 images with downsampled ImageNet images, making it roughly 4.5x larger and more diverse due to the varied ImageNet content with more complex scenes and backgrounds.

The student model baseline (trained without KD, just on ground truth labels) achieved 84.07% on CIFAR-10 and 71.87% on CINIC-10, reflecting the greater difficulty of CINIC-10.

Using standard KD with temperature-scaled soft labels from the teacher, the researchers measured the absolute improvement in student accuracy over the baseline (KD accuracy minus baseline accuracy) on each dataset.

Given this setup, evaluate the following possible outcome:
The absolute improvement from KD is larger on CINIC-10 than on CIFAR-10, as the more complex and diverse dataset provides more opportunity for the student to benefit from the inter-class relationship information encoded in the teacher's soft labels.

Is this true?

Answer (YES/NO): YES